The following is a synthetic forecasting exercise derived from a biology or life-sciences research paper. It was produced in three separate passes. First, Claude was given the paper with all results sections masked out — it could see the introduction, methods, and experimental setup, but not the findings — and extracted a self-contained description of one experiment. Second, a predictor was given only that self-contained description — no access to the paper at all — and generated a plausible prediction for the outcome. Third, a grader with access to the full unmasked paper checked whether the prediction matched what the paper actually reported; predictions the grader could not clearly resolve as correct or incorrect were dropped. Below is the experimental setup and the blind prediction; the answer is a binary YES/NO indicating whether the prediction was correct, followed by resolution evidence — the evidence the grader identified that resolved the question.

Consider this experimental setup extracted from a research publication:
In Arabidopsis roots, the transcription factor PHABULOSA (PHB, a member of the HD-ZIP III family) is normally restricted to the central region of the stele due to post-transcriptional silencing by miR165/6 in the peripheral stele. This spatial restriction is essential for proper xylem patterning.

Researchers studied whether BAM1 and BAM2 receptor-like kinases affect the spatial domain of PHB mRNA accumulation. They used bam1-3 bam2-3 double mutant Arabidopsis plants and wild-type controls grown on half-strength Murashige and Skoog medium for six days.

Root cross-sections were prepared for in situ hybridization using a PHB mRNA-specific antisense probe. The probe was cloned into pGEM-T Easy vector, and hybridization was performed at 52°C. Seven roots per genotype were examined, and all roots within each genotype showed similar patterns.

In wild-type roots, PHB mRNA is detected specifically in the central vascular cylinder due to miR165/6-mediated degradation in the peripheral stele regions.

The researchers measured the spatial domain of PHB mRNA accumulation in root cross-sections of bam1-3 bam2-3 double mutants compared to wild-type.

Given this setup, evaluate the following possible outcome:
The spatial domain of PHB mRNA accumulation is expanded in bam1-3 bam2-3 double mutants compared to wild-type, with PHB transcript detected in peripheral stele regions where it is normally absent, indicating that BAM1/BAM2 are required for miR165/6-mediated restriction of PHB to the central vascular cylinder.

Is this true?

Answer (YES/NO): YES